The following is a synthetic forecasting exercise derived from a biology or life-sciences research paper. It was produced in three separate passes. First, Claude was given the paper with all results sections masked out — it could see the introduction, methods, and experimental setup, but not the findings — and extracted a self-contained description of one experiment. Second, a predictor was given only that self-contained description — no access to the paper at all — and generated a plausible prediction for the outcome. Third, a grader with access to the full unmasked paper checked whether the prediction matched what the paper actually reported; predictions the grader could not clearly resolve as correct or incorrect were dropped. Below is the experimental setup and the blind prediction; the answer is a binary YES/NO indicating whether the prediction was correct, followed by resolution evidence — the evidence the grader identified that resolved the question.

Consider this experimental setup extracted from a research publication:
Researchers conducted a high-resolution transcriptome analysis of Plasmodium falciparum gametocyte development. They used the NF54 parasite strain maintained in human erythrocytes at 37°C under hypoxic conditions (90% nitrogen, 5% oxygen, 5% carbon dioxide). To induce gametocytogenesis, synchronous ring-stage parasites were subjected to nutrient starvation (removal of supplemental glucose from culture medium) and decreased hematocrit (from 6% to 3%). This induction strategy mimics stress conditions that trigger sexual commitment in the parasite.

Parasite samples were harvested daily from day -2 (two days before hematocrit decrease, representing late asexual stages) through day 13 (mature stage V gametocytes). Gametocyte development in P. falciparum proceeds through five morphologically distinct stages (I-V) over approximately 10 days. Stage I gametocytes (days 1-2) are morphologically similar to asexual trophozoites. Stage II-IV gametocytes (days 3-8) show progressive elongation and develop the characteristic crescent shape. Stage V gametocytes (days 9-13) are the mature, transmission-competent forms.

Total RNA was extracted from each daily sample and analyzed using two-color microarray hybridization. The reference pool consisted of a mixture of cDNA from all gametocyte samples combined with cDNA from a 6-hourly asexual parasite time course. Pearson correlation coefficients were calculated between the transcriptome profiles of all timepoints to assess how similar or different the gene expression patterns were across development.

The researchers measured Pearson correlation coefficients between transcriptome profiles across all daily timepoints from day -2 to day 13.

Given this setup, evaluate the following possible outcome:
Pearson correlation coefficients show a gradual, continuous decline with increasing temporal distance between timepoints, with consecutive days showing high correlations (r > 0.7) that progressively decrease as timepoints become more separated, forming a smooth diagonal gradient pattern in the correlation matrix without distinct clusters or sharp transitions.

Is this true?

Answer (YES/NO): NO